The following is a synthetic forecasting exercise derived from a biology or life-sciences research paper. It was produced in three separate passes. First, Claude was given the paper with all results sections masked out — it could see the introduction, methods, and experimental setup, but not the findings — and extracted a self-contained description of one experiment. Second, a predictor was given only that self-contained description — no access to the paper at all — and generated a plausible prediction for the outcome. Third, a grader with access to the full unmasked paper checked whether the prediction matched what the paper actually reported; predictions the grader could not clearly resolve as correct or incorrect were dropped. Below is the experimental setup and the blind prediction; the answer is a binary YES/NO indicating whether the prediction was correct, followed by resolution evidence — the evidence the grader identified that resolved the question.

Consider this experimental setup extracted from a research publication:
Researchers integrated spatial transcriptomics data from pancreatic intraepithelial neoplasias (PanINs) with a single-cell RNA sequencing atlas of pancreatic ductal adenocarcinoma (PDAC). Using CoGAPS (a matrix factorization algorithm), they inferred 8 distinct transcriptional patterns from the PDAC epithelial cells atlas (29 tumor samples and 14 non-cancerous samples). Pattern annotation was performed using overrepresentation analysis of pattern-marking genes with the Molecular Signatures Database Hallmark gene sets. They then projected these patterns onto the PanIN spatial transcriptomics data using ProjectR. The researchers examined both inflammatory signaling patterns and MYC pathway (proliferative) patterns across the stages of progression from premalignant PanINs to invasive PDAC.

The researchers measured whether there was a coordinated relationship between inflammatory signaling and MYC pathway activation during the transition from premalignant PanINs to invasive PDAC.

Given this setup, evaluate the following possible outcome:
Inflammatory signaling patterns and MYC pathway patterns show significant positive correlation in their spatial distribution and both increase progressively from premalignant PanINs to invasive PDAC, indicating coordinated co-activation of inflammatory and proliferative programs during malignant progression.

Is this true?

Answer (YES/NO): NO